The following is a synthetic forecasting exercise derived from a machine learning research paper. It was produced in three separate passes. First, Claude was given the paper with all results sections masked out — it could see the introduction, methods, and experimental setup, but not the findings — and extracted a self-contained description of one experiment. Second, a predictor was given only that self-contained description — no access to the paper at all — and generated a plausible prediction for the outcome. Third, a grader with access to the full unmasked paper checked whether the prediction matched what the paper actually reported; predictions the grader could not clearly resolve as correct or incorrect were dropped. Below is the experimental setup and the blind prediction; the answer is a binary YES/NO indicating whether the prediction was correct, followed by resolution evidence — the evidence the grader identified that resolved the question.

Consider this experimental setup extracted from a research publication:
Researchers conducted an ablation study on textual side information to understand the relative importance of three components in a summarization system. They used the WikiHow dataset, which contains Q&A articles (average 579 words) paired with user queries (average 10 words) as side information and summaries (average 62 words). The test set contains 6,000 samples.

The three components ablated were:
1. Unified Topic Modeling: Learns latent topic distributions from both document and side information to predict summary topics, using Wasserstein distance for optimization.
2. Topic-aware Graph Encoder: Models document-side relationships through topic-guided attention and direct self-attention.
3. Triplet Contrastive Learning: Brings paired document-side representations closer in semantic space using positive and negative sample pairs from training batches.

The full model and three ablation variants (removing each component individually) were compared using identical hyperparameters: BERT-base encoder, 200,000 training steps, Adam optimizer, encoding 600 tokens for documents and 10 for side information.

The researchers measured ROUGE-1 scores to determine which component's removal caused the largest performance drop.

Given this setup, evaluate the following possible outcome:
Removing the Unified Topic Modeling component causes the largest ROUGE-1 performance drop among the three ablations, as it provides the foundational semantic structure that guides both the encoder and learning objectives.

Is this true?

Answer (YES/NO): NO